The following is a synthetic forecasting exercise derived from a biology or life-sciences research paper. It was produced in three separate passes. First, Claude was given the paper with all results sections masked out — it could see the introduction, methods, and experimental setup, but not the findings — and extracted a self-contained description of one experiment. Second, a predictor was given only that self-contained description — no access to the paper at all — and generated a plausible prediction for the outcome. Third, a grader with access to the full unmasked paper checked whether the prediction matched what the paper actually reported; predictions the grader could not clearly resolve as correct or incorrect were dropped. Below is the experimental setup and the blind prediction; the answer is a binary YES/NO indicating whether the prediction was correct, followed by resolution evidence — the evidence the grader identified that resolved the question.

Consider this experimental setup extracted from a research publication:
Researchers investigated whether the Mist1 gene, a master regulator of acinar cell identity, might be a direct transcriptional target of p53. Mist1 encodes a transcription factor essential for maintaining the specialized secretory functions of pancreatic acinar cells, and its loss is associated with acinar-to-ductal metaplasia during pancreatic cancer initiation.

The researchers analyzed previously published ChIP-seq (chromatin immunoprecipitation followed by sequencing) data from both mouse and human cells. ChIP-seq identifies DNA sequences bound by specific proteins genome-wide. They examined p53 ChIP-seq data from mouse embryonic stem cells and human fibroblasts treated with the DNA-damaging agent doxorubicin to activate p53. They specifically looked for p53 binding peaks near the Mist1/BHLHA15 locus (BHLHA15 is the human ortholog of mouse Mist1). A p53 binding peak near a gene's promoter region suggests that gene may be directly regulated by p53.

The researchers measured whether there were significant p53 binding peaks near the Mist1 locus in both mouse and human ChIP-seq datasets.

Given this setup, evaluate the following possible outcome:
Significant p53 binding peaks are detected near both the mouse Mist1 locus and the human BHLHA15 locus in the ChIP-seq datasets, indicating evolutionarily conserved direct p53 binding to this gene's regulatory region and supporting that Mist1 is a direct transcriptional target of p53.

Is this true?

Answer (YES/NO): YES